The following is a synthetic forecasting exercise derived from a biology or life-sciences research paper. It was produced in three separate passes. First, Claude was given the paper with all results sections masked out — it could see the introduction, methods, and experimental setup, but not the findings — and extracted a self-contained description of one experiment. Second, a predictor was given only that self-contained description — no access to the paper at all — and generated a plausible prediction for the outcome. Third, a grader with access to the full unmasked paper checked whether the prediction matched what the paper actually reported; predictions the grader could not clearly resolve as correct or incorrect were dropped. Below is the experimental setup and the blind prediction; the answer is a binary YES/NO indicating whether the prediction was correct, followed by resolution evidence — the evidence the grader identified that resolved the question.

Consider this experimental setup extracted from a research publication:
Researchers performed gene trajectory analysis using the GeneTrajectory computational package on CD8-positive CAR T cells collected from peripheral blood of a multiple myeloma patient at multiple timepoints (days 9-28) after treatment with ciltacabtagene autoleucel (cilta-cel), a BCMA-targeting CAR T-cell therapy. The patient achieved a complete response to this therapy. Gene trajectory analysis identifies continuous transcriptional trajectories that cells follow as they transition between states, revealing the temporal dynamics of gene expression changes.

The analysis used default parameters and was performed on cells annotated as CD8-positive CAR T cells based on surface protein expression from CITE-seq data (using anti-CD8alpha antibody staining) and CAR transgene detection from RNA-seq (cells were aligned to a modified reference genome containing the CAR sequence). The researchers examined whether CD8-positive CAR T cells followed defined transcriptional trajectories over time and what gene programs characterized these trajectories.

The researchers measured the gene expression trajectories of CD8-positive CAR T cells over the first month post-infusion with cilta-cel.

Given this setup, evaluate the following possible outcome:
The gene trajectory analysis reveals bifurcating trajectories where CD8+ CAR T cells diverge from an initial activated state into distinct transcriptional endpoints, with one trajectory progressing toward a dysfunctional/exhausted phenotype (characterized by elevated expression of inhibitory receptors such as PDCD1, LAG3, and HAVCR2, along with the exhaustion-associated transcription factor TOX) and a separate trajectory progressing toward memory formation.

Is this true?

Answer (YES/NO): NO